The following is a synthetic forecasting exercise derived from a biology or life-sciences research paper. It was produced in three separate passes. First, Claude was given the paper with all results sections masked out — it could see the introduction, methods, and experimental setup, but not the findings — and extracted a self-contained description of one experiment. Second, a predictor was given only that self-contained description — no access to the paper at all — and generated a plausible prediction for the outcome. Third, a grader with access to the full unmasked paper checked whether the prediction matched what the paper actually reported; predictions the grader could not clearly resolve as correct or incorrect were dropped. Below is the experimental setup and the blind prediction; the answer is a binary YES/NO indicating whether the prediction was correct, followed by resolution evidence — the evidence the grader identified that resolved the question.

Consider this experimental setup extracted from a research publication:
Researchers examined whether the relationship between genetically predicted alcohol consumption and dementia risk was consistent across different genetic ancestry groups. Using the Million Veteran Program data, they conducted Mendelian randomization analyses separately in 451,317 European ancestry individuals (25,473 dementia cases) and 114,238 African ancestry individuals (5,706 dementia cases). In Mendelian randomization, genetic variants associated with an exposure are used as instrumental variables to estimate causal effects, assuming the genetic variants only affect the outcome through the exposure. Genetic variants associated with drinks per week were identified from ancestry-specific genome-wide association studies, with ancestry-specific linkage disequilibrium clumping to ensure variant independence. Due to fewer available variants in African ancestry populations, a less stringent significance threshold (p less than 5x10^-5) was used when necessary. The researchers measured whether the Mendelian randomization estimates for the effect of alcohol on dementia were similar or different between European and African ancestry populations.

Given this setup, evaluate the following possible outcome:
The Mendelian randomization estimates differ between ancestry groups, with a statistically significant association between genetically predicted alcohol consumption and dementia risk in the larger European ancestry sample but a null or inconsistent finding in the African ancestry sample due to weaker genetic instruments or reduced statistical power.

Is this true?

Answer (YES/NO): YES